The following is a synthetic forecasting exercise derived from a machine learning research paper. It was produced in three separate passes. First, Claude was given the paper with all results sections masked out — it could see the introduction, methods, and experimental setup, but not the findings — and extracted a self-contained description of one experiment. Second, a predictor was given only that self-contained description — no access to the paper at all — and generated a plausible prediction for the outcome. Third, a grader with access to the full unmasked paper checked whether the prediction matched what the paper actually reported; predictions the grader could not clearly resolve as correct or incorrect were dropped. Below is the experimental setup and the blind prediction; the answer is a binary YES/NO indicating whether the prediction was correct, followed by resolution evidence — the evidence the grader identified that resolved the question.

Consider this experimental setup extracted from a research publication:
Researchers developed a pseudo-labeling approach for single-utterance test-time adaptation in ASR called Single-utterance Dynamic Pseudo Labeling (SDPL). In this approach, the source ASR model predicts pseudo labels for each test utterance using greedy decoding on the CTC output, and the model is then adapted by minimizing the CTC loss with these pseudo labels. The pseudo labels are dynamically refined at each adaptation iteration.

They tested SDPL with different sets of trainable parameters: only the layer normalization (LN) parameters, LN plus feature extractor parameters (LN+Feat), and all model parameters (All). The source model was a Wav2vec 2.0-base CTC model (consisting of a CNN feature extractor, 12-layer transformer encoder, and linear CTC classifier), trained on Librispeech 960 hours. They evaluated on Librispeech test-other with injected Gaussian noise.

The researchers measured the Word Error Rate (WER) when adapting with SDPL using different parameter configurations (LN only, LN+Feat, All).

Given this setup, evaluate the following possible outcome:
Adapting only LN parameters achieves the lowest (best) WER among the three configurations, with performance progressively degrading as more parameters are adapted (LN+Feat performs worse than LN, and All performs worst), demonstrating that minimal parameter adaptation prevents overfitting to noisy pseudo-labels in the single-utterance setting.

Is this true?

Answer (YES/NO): YES